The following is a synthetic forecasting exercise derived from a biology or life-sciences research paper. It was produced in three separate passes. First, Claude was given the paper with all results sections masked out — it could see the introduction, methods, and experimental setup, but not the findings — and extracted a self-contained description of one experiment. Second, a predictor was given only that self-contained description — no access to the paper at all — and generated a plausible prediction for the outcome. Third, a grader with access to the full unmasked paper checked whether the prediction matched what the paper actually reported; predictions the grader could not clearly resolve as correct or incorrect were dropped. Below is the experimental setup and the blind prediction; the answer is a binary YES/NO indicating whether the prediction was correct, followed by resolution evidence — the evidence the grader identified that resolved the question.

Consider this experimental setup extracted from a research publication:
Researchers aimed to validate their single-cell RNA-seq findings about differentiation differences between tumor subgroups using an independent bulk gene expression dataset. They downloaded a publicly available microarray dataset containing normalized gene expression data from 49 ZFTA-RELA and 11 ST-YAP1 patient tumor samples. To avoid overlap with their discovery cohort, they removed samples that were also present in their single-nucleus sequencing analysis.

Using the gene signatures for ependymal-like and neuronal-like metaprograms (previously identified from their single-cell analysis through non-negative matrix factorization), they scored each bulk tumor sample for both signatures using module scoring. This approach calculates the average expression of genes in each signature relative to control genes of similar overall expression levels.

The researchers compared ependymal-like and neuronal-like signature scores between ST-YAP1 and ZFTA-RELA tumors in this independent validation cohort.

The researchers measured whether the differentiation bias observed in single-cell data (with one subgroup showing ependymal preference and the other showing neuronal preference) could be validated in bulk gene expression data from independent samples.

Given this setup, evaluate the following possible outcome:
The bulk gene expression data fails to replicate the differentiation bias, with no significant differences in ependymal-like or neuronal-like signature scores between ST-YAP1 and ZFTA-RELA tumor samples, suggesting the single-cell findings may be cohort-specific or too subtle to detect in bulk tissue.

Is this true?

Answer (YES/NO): NO